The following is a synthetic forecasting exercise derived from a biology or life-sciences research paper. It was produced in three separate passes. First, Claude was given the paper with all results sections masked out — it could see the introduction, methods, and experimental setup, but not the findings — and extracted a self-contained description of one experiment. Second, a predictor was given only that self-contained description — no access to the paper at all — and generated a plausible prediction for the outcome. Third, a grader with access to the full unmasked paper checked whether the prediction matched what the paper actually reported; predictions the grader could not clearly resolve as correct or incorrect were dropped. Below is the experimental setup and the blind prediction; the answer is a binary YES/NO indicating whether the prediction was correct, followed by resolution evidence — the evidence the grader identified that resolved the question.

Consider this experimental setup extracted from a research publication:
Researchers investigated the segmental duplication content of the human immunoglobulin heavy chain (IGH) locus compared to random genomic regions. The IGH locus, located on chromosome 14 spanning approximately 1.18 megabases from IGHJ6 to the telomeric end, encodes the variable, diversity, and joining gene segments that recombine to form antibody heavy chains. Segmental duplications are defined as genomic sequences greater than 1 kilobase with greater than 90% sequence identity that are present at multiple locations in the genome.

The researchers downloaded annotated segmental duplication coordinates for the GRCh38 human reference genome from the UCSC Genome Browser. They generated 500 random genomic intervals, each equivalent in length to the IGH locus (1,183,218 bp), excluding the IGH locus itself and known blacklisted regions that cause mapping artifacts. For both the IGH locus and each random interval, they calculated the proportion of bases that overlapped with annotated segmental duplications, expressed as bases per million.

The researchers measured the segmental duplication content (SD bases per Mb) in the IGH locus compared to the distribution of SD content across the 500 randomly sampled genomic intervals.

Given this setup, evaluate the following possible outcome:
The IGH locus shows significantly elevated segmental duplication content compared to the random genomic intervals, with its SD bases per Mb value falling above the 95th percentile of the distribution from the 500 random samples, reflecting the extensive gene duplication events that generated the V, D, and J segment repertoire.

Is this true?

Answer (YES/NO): YES